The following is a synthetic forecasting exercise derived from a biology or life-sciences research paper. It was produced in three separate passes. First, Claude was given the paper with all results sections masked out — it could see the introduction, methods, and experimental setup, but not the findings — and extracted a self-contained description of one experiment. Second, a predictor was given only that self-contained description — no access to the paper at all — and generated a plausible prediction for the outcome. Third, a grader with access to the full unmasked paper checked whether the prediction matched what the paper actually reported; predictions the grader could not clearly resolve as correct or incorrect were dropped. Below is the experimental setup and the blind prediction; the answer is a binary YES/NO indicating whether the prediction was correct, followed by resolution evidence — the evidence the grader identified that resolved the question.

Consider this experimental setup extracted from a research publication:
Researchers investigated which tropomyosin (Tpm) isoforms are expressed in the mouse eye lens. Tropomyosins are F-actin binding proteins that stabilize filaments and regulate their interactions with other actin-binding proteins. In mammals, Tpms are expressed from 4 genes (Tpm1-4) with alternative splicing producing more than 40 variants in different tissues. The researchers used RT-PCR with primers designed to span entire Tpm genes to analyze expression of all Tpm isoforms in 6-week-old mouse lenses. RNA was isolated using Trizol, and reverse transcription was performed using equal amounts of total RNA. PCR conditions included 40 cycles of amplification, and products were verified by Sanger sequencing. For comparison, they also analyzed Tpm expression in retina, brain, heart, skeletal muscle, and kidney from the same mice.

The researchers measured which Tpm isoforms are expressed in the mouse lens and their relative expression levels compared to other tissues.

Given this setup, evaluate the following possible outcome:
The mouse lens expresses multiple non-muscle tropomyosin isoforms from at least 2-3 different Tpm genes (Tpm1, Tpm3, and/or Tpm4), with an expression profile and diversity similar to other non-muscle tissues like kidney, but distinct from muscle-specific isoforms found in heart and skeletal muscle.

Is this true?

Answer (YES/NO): NO